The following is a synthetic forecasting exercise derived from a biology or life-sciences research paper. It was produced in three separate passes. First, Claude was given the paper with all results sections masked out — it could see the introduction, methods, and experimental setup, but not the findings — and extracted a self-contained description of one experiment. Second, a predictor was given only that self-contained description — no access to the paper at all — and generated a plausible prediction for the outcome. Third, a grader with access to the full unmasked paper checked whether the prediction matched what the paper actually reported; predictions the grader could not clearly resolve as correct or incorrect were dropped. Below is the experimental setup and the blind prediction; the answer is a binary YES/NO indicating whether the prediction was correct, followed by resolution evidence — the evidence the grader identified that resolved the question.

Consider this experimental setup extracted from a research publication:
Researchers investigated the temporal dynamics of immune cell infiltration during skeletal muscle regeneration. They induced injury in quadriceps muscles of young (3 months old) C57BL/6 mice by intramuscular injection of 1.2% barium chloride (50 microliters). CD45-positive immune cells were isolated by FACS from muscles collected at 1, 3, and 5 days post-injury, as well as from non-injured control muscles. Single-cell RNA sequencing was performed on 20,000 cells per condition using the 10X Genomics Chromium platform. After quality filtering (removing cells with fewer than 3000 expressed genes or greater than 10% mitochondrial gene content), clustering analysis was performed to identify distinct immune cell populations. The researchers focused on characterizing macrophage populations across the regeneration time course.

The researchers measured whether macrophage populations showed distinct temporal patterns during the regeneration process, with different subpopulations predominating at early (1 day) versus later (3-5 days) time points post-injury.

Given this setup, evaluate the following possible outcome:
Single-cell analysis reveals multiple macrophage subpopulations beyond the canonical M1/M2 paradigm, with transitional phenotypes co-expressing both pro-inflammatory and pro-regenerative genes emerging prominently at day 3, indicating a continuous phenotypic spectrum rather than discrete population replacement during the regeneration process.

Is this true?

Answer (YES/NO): NO